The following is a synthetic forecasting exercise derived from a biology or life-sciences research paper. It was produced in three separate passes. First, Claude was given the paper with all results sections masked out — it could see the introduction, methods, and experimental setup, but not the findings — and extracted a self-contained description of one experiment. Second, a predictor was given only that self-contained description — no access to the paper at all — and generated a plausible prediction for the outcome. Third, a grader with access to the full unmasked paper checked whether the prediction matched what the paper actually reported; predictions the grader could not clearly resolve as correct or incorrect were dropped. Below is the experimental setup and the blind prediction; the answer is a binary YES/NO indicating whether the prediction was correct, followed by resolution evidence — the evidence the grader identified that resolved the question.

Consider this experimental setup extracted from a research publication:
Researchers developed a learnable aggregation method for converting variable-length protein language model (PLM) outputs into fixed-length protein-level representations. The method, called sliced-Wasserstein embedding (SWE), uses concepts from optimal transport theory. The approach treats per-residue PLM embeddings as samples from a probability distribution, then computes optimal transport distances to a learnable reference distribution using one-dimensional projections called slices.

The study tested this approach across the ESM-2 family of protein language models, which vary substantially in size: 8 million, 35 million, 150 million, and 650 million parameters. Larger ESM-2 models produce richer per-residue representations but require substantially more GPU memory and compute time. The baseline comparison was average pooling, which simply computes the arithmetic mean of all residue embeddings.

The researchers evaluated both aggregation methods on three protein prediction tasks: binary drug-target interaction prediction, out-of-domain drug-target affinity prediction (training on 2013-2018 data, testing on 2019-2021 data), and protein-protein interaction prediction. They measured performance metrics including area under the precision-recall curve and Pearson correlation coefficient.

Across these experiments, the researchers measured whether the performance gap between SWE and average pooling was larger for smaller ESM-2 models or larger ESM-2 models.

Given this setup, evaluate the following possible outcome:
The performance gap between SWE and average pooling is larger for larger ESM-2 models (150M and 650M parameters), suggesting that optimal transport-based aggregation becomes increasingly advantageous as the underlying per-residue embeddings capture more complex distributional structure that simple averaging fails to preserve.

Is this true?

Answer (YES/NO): NO